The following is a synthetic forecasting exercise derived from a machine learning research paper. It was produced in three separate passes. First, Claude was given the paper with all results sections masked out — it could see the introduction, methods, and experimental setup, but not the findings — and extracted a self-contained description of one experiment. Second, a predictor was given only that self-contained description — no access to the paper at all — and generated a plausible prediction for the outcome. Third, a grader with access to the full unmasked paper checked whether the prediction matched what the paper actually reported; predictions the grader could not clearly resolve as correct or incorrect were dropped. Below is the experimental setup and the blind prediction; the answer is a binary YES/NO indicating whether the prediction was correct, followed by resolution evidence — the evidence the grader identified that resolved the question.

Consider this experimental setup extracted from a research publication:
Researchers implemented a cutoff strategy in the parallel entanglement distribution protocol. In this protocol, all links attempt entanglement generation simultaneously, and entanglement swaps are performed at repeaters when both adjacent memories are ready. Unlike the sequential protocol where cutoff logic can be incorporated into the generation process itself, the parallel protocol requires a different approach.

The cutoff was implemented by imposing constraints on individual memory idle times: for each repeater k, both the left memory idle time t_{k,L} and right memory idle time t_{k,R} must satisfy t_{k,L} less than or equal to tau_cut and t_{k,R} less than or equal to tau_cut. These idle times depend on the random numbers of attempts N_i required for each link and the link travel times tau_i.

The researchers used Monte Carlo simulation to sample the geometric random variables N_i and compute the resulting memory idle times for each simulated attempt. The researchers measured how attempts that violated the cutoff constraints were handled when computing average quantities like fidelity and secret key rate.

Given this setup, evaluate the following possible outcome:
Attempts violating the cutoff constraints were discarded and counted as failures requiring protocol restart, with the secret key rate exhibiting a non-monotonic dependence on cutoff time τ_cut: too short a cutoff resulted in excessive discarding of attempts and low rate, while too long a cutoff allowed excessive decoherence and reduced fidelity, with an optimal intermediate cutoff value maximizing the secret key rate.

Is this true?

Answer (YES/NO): YES